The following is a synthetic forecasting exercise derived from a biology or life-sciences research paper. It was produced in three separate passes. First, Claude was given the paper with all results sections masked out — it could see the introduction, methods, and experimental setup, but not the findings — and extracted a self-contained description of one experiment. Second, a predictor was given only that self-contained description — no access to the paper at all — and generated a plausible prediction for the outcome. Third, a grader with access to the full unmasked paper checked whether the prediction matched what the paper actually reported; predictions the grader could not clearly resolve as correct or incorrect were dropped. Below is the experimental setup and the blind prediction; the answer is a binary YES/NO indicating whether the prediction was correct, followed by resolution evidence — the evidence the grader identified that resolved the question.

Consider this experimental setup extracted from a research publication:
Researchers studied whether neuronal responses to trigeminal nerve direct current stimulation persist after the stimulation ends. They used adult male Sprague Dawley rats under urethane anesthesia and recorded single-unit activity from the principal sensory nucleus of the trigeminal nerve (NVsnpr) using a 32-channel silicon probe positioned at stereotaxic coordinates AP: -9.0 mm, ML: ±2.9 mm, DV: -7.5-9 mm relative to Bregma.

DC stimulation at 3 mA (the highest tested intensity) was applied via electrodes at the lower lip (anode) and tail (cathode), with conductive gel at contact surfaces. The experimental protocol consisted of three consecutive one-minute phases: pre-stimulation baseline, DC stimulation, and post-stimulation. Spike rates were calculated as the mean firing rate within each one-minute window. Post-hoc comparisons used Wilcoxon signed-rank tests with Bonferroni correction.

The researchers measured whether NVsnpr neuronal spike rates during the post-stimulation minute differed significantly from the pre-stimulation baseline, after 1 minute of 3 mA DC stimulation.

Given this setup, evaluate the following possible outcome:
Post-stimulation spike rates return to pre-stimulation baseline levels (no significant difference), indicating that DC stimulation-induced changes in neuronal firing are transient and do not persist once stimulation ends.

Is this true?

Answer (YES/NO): YES